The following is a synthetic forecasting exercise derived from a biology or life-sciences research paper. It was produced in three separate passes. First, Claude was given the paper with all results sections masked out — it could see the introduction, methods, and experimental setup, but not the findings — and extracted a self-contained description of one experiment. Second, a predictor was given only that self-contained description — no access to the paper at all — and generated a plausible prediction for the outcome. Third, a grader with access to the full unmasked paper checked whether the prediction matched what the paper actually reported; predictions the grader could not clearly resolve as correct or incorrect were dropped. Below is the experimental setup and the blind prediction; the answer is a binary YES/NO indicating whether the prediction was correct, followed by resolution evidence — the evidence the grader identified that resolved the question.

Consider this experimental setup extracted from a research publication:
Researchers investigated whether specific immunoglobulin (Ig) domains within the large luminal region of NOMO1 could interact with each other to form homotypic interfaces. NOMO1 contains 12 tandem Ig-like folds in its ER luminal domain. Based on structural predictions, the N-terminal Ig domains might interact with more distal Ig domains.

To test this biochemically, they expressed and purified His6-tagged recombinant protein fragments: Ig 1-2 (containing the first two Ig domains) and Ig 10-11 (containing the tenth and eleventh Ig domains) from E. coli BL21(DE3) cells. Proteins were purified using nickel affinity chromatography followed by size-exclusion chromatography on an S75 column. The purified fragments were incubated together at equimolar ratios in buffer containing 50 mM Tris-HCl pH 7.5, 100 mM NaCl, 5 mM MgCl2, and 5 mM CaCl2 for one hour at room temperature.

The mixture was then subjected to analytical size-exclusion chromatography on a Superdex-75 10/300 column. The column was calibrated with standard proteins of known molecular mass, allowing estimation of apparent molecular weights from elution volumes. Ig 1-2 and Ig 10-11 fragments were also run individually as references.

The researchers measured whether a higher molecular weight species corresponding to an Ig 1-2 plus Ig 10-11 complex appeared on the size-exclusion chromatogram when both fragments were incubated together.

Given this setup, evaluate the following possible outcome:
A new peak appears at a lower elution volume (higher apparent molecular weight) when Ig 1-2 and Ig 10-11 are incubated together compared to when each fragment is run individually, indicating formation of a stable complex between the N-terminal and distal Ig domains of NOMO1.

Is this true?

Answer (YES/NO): YES